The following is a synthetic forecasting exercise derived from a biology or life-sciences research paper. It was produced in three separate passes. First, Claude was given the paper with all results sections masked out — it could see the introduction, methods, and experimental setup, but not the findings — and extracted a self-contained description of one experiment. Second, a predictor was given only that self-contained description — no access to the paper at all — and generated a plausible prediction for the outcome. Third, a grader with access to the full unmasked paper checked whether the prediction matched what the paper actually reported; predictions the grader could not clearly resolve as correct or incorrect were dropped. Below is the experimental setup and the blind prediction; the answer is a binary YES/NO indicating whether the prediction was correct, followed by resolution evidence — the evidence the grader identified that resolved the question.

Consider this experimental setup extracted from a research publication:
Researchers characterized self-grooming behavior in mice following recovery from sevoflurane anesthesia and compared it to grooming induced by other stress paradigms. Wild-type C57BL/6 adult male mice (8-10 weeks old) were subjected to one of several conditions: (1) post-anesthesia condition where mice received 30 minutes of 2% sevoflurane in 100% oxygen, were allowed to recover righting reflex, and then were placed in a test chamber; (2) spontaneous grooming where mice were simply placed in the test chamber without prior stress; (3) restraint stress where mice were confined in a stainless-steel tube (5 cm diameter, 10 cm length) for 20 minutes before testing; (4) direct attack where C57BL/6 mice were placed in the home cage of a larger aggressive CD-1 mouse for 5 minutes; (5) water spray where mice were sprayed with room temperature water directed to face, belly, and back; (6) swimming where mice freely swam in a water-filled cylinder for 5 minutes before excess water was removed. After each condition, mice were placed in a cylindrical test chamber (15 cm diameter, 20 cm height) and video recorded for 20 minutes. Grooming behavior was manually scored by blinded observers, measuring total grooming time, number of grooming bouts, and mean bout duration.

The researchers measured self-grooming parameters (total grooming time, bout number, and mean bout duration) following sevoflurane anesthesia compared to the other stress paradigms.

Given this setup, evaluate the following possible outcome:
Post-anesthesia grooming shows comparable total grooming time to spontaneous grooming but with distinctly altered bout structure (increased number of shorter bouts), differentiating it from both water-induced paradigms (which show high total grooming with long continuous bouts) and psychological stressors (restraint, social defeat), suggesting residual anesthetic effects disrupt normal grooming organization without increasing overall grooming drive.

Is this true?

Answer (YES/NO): NO